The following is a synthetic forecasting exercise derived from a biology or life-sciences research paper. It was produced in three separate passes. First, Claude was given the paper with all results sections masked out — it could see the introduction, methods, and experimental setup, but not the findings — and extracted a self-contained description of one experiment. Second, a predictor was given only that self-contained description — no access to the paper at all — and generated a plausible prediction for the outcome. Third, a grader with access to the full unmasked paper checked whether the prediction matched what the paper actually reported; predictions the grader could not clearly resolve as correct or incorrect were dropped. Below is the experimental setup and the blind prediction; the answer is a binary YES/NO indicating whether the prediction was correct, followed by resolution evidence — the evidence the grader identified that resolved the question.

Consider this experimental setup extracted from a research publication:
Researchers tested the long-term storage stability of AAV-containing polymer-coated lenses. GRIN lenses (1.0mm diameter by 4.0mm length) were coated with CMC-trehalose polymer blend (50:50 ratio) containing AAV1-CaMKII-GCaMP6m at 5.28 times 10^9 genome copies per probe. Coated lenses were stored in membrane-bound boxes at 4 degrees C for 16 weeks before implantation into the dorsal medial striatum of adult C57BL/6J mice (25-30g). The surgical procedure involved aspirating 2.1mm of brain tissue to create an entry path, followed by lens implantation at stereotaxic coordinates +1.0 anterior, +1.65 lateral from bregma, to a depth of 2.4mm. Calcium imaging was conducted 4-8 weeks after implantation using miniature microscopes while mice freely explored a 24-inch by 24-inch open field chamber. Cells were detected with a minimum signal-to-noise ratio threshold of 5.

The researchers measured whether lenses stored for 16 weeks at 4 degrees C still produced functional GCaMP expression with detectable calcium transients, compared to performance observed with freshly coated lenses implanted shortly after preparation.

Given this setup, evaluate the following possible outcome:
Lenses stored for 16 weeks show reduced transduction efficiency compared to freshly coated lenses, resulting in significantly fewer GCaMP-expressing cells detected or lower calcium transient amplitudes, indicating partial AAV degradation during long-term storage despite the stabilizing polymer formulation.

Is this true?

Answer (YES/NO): NO